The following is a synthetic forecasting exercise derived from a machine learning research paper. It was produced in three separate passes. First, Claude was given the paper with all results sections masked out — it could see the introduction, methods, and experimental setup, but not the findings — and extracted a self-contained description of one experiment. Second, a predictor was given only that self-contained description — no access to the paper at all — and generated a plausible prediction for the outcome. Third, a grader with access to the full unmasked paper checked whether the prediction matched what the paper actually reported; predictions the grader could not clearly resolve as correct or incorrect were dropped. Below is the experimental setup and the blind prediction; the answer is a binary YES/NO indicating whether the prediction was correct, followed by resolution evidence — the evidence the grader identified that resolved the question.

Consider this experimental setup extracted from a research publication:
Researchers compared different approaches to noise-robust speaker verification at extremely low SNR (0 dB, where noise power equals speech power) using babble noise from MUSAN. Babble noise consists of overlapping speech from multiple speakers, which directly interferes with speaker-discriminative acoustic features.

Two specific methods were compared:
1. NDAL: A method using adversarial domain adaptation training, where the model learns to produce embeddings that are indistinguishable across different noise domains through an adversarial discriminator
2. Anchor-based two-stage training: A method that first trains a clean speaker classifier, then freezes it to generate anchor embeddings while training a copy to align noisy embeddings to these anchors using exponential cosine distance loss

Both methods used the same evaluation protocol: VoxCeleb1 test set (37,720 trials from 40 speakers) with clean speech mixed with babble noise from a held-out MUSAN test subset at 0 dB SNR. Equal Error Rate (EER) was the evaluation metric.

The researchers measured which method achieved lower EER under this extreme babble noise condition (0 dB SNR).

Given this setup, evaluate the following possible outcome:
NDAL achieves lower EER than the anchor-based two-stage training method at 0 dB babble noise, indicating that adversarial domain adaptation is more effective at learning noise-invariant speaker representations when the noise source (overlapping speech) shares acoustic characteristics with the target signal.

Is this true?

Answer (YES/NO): YES